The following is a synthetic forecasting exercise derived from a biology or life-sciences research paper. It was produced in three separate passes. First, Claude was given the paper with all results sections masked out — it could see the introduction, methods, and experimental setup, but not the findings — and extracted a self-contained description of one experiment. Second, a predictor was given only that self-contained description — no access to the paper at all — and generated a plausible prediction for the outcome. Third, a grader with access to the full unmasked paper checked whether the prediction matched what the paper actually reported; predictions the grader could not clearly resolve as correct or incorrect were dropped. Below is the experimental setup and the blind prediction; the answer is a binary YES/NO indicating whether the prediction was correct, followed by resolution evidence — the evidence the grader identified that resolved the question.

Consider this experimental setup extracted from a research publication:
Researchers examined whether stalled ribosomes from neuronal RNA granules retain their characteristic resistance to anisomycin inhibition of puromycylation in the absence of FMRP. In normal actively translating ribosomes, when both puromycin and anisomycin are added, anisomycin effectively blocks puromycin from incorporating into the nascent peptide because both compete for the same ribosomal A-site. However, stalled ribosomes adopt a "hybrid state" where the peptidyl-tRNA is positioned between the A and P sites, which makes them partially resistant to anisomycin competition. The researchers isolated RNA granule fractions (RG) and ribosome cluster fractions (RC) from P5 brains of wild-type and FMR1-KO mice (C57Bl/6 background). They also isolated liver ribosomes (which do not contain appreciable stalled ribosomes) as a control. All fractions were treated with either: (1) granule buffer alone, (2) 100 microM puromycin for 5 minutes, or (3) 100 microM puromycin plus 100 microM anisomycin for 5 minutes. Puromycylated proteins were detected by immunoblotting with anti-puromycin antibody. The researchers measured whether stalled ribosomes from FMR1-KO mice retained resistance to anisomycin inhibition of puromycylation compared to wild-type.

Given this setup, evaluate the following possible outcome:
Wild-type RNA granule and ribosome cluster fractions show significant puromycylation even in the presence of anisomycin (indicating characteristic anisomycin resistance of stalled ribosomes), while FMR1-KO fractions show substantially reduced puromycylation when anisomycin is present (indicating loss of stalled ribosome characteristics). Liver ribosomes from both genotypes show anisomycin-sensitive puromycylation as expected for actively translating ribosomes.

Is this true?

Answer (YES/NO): NO